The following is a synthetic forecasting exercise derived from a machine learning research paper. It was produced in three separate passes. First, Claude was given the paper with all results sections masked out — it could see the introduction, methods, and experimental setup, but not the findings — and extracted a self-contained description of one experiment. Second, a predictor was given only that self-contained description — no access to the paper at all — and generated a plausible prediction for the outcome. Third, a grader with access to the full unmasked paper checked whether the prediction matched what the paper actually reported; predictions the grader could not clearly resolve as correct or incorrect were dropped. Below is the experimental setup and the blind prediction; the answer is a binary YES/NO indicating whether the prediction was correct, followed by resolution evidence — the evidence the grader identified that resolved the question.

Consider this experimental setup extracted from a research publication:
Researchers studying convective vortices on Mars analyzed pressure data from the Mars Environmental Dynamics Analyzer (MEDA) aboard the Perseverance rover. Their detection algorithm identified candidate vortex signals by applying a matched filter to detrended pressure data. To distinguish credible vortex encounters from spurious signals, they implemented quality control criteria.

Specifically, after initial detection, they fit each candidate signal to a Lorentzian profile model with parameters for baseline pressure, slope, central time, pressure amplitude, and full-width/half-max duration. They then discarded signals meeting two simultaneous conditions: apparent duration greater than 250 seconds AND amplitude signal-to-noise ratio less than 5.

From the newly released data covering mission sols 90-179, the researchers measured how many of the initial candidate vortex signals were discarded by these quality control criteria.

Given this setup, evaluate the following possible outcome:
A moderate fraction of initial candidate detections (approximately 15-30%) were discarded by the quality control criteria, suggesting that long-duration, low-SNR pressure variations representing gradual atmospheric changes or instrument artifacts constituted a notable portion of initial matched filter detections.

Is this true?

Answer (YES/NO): NO